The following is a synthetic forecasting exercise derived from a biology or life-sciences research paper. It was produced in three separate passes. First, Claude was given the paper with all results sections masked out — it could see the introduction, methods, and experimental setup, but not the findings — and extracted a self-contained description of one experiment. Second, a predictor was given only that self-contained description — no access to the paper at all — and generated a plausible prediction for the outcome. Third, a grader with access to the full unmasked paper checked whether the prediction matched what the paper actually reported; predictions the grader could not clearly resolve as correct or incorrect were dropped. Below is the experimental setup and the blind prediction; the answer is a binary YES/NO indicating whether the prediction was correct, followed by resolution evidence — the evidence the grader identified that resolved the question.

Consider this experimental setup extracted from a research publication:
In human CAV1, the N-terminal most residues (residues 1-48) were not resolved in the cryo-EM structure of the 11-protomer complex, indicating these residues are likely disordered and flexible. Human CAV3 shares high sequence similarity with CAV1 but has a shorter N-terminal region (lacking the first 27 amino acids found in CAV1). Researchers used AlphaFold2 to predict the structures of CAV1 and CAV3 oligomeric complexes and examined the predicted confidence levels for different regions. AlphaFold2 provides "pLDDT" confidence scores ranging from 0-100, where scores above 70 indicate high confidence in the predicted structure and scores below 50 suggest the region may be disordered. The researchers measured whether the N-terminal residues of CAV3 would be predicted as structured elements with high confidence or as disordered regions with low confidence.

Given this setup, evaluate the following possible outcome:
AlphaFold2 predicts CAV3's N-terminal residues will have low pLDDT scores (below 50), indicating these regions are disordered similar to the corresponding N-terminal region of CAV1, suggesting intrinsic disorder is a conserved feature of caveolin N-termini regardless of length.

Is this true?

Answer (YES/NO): NO